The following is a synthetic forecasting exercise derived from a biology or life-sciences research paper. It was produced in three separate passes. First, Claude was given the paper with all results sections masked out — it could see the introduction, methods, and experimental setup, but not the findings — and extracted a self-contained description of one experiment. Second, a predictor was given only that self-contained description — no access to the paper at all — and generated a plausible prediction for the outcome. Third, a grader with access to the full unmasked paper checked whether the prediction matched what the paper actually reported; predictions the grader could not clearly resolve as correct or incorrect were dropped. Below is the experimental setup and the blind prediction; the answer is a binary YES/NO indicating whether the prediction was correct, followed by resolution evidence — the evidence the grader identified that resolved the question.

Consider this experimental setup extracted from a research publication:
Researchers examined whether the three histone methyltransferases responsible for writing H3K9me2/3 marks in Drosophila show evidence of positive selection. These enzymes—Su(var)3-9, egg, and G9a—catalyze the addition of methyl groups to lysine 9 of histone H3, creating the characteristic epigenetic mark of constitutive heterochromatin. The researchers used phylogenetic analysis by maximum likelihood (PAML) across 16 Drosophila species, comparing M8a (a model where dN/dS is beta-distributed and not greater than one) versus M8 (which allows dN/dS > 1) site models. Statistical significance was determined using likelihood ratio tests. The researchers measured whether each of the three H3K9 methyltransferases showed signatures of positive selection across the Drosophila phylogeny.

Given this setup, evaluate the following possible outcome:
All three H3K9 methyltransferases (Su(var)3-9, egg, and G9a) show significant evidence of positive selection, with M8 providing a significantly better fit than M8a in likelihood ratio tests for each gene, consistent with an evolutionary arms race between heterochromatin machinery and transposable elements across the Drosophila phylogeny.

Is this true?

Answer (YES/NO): NO